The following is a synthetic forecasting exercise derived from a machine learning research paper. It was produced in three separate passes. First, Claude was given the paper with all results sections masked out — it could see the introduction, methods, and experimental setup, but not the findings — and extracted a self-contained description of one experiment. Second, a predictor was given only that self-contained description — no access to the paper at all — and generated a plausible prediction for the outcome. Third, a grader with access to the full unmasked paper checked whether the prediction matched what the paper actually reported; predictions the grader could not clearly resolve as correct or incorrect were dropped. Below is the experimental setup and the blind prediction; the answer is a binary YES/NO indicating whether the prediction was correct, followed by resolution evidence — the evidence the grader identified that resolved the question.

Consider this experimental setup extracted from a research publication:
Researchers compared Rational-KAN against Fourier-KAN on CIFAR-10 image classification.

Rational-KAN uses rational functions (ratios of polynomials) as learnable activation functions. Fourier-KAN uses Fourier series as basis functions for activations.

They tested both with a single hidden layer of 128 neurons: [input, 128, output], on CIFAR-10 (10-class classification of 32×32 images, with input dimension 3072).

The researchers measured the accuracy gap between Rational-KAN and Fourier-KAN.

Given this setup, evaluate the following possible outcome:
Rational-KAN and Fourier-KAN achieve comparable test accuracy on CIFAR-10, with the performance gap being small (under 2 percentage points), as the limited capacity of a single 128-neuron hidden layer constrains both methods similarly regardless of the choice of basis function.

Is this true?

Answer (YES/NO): NO